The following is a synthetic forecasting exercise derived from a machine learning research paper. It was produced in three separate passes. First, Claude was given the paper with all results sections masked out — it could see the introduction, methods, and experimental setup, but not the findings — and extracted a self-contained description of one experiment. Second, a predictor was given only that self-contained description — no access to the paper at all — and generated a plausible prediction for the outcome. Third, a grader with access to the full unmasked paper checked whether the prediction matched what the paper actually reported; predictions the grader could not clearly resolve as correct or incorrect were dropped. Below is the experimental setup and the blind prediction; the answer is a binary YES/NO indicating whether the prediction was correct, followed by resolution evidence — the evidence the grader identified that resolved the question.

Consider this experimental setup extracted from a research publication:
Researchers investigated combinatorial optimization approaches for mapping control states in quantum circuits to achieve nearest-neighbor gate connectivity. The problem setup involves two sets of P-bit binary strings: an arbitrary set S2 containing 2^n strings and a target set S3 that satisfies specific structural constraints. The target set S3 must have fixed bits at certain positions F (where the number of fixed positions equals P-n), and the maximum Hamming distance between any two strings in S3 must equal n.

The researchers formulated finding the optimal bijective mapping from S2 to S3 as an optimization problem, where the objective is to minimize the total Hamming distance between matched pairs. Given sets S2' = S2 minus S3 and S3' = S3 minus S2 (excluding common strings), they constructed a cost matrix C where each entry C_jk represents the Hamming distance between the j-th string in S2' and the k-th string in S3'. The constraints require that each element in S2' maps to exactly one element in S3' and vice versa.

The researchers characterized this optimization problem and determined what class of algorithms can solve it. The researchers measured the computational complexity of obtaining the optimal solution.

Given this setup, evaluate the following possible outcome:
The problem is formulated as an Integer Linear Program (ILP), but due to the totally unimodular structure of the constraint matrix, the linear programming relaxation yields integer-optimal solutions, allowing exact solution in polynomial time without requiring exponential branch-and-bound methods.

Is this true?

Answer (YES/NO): NO